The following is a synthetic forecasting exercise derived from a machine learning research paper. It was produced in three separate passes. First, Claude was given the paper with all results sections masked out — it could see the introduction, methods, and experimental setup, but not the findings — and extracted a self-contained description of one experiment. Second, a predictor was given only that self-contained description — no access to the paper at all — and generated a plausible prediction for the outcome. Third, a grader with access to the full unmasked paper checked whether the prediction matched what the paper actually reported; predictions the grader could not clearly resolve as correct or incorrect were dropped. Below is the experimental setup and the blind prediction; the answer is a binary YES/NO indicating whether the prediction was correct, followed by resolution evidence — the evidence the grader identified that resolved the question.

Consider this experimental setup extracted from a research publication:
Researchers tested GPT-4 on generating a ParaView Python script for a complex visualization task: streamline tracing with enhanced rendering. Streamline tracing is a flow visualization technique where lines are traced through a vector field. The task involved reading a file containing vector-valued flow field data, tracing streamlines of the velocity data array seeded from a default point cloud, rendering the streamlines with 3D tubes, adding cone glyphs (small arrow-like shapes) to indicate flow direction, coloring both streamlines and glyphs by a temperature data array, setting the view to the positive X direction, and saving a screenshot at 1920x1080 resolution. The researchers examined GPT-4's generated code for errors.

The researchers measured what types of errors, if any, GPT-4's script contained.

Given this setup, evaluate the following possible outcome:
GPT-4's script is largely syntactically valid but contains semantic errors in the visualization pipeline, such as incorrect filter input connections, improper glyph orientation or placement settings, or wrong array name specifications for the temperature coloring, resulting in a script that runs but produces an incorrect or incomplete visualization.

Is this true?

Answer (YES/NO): NO